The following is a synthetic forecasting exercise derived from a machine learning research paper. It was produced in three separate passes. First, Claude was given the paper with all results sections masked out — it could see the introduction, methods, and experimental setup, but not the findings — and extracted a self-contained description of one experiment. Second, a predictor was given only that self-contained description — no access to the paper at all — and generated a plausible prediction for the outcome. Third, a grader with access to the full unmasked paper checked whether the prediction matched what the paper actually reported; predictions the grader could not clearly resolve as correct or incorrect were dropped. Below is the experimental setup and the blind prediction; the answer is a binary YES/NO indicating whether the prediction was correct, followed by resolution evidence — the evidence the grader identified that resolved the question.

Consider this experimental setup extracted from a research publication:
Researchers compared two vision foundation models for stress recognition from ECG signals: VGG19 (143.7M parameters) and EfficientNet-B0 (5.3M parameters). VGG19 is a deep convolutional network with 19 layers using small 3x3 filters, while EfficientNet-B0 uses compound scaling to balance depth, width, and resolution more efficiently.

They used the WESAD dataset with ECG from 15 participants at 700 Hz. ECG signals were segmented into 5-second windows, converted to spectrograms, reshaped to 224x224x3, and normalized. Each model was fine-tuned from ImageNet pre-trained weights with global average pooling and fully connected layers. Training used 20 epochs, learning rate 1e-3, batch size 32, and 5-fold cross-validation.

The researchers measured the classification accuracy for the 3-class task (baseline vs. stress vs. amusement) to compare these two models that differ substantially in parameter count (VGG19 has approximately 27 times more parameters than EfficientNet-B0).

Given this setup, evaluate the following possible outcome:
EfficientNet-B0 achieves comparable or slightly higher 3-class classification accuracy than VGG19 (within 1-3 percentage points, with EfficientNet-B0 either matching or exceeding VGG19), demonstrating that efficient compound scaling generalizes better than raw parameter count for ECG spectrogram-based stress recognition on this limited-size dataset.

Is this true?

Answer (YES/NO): NO